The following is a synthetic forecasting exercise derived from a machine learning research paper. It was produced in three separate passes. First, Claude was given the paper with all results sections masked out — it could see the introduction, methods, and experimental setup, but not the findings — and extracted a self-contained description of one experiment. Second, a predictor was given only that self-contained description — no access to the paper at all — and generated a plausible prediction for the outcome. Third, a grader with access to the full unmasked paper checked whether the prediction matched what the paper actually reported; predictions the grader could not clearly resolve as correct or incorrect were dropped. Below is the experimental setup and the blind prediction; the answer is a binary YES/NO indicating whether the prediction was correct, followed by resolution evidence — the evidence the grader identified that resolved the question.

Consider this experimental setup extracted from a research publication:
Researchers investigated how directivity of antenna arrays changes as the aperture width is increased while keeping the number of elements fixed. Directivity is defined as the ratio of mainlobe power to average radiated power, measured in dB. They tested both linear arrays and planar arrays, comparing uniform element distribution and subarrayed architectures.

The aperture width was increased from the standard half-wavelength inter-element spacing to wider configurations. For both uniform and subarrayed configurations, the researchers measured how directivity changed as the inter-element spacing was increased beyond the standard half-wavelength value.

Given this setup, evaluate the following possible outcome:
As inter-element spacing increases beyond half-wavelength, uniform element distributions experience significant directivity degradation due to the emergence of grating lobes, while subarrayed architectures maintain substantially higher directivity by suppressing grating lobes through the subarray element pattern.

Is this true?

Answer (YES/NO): NO